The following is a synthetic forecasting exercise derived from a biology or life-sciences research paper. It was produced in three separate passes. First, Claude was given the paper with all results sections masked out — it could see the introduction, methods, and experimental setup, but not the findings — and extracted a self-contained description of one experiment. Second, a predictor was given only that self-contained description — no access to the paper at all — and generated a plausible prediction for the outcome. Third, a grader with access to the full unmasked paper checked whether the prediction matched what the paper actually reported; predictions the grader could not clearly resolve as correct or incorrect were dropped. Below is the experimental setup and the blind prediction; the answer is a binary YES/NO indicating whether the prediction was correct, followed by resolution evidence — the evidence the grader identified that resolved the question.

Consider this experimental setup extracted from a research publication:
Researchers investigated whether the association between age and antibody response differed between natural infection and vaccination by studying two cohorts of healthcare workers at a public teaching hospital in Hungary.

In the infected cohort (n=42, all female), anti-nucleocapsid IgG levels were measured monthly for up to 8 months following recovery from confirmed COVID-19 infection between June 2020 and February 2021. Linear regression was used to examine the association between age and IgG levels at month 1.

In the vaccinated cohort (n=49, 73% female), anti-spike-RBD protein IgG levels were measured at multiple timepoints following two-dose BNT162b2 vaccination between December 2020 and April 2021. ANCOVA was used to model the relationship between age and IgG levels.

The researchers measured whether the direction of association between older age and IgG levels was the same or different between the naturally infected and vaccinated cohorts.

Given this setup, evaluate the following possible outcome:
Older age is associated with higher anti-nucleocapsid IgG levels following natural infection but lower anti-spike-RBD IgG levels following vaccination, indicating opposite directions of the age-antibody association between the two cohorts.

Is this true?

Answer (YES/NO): YES